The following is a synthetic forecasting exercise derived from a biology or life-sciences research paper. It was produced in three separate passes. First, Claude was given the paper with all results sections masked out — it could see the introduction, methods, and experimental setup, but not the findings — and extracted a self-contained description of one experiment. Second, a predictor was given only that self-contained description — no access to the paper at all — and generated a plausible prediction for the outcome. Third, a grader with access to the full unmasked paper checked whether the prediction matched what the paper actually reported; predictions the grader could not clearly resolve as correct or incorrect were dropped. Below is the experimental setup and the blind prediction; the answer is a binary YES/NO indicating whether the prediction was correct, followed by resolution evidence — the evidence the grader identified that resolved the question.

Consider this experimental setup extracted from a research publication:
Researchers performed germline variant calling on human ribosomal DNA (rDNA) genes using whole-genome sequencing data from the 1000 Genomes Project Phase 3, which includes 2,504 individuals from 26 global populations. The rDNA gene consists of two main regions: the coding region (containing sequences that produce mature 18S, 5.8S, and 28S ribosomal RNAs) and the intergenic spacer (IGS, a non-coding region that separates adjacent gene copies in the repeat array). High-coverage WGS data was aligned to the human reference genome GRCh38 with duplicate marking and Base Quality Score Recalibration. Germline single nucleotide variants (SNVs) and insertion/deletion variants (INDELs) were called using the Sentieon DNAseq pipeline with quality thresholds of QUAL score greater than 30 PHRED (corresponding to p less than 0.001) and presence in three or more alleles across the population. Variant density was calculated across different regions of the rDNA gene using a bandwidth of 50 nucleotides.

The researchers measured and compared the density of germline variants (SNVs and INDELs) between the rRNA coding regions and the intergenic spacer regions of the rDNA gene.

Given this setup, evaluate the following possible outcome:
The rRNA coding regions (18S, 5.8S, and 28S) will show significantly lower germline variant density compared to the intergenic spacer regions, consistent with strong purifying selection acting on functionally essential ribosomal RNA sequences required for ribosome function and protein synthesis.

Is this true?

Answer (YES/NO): NO